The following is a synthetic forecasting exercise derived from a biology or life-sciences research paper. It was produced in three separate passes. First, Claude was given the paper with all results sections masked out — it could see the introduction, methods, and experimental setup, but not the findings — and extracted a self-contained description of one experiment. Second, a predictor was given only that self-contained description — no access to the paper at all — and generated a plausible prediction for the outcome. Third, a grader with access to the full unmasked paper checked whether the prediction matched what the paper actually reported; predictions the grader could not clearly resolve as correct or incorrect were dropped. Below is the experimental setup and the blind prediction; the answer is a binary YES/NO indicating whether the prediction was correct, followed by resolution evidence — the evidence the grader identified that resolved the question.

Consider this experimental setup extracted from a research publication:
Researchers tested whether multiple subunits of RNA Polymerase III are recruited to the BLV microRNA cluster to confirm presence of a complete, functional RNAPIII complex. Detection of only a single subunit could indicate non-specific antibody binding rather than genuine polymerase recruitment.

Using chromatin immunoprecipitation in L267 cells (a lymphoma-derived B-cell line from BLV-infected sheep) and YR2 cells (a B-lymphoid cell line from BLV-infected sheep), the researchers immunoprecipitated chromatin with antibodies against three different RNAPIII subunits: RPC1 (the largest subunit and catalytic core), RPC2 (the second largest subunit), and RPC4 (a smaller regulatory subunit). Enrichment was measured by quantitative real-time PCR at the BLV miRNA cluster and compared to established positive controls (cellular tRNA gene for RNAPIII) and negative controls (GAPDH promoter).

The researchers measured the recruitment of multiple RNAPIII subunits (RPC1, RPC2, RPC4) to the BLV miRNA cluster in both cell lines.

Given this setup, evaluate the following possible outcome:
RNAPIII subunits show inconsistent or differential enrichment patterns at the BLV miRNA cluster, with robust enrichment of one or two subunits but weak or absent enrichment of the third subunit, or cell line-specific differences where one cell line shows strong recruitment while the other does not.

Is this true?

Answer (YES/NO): NO